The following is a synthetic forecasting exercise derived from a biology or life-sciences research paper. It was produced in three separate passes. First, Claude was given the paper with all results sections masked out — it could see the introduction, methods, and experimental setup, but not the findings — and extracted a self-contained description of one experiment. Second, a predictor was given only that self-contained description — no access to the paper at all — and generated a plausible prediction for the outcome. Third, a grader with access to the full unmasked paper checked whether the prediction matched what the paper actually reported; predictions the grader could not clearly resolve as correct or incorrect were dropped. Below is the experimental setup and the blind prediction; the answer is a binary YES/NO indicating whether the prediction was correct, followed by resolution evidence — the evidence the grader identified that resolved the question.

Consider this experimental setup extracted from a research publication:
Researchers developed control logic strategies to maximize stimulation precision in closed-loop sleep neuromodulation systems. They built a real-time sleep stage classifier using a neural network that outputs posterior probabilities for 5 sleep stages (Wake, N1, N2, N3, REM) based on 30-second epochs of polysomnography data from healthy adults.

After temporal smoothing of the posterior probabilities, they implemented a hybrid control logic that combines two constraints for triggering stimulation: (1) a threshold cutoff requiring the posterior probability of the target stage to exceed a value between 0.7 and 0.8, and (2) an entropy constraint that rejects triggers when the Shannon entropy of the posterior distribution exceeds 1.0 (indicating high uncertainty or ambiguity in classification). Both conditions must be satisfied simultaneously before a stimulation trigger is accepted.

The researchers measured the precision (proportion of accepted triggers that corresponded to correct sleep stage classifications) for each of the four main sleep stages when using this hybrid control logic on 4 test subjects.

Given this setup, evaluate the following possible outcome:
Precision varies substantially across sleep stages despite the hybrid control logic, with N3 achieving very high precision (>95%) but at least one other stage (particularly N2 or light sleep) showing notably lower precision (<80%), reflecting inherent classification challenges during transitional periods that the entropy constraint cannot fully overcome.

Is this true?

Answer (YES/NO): NO